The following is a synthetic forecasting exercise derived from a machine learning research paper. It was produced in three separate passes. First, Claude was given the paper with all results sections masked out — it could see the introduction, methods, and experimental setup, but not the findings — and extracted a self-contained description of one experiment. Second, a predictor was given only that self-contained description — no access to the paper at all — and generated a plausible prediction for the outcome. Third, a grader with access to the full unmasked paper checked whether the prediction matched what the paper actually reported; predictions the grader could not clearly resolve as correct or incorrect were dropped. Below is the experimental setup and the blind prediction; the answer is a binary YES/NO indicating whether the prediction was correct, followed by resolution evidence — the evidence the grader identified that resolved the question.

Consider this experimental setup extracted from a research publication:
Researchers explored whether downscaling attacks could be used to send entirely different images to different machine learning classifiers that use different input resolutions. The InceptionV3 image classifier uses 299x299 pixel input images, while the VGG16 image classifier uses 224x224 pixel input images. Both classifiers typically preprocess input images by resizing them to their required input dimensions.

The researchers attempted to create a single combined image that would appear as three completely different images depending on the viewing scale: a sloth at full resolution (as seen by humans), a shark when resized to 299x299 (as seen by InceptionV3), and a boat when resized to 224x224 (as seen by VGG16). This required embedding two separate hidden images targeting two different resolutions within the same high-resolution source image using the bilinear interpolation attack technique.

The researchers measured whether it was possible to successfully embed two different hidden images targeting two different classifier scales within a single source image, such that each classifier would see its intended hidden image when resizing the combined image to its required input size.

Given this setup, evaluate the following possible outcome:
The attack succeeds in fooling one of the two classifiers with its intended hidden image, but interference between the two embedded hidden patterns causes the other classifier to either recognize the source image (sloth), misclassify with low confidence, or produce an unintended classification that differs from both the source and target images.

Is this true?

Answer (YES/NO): NO